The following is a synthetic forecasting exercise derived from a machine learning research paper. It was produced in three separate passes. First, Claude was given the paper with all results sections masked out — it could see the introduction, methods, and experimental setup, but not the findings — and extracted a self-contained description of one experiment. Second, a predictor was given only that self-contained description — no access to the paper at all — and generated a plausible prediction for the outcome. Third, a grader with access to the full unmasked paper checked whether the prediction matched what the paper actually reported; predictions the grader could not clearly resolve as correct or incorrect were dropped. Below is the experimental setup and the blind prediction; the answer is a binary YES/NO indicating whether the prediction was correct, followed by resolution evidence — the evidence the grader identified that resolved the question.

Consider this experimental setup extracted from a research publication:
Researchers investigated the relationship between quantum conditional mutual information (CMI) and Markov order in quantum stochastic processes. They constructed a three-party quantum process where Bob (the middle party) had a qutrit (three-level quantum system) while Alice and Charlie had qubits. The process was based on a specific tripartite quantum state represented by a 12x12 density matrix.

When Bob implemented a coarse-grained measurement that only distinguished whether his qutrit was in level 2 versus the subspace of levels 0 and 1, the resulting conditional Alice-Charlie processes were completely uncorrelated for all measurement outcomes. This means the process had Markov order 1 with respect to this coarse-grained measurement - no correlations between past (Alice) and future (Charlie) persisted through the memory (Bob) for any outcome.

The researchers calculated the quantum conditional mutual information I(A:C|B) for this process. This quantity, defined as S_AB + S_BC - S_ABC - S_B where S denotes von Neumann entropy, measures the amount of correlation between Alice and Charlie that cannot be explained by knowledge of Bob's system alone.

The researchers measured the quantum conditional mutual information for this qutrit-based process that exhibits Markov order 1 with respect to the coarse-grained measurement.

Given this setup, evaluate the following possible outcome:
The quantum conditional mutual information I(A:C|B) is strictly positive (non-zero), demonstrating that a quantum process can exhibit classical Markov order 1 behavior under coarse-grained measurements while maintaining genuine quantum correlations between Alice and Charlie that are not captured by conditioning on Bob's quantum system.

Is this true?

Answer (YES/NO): YES